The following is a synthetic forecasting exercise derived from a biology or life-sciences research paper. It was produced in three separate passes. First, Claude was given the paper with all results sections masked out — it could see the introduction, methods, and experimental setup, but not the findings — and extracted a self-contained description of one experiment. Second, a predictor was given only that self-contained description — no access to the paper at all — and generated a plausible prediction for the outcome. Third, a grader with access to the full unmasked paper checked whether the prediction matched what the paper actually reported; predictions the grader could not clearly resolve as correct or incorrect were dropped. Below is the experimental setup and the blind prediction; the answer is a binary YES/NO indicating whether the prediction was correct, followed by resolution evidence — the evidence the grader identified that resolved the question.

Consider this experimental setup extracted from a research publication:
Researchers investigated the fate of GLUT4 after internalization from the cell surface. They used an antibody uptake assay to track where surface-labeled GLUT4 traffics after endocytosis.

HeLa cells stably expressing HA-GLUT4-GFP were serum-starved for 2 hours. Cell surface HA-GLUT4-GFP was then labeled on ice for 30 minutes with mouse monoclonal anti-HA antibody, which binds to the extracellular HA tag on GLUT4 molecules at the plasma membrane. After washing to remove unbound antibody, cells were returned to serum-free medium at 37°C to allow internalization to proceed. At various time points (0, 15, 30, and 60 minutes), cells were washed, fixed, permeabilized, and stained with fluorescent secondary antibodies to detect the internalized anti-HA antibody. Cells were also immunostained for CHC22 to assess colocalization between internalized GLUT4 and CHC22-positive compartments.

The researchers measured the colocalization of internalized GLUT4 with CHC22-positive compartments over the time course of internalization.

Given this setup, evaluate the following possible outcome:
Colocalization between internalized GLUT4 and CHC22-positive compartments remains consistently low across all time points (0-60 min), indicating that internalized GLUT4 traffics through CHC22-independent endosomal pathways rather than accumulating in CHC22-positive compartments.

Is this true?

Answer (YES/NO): NO